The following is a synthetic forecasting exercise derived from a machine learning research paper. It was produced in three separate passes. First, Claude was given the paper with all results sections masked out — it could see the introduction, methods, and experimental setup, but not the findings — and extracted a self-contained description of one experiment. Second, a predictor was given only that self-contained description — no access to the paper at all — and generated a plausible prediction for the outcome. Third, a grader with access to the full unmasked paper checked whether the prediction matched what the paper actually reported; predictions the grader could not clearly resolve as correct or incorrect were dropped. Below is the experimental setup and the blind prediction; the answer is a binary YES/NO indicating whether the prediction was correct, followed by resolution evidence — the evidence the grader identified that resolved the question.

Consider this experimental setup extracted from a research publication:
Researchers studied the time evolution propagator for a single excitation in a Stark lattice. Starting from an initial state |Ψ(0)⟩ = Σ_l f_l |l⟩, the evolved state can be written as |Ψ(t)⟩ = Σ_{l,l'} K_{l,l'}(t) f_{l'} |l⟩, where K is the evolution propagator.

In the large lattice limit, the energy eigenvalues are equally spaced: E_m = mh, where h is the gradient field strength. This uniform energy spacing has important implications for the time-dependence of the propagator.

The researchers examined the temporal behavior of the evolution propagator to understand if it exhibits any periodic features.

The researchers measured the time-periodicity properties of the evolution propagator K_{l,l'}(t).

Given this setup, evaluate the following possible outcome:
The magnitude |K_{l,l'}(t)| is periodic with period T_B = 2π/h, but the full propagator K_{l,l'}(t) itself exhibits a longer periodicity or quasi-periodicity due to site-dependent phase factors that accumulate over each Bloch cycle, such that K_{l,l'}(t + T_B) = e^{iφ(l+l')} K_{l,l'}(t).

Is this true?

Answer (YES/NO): NO